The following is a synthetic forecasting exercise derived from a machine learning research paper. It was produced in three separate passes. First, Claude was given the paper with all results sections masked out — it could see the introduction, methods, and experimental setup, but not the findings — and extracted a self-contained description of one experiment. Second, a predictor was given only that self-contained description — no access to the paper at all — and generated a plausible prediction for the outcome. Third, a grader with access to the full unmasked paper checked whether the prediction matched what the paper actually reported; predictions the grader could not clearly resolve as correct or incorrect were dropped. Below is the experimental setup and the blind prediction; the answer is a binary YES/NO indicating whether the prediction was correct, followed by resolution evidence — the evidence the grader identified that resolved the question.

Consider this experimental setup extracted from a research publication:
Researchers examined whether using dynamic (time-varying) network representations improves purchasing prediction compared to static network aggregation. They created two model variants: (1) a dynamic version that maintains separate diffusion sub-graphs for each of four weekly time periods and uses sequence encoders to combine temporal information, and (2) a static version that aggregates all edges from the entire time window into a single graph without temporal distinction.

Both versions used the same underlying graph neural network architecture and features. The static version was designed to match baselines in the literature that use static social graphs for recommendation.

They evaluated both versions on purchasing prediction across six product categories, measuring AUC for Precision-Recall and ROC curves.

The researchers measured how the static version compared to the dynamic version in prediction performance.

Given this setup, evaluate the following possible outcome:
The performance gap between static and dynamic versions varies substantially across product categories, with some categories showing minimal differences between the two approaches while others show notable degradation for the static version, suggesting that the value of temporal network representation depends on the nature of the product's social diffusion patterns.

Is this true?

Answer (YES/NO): YES